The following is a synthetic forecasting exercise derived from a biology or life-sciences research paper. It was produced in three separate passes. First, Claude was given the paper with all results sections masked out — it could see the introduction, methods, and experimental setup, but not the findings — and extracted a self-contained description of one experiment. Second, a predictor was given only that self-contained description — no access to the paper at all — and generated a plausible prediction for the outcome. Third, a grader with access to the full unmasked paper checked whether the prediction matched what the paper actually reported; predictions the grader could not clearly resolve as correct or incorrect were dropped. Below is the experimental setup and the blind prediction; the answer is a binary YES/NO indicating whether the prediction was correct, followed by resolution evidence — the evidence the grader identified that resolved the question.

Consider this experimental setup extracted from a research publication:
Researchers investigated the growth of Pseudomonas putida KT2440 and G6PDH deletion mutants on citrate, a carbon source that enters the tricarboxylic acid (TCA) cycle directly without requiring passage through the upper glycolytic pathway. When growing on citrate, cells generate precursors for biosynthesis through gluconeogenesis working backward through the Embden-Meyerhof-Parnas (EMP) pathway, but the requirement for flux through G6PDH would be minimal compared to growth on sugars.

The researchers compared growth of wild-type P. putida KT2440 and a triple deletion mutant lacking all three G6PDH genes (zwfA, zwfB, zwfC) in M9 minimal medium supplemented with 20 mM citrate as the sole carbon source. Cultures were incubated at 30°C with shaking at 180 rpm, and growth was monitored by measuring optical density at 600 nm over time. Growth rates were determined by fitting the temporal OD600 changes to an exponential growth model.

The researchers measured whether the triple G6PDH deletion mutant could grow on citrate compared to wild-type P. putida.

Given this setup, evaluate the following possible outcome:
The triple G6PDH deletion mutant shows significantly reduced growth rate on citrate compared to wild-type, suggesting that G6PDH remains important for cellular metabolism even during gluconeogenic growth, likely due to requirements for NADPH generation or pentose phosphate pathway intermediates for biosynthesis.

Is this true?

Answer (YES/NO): NO